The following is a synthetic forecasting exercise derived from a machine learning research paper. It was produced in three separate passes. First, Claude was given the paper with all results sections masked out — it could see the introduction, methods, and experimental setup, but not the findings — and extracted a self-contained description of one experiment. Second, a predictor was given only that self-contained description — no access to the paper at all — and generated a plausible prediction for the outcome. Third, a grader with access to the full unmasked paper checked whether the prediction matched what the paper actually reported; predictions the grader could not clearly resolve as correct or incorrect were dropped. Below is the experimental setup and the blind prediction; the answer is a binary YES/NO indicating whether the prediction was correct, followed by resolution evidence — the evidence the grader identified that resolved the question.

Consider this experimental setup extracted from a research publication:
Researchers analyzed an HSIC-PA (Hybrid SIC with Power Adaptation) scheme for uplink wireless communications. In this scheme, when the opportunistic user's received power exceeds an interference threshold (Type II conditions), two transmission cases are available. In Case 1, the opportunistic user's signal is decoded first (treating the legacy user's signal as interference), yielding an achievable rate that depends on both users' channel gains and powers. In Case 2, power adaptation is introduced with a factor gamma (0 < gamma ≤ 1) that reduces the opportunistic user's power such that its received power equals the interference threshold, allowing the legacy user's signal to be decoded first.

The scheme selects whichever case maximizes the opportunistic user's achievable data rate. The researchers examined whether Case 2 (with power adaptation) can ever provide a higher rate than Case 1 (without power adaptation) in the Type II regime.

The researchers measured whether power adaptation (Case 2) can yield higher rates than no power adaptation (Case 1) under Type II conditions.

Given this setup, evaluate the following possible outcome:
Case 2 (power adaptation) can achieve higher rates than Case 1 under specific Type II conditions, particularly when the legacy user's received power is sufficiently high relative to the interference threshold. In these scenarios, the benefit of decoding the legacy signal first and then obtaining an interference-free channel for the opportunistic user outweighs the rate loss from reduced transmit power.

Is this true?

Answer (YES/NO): YES